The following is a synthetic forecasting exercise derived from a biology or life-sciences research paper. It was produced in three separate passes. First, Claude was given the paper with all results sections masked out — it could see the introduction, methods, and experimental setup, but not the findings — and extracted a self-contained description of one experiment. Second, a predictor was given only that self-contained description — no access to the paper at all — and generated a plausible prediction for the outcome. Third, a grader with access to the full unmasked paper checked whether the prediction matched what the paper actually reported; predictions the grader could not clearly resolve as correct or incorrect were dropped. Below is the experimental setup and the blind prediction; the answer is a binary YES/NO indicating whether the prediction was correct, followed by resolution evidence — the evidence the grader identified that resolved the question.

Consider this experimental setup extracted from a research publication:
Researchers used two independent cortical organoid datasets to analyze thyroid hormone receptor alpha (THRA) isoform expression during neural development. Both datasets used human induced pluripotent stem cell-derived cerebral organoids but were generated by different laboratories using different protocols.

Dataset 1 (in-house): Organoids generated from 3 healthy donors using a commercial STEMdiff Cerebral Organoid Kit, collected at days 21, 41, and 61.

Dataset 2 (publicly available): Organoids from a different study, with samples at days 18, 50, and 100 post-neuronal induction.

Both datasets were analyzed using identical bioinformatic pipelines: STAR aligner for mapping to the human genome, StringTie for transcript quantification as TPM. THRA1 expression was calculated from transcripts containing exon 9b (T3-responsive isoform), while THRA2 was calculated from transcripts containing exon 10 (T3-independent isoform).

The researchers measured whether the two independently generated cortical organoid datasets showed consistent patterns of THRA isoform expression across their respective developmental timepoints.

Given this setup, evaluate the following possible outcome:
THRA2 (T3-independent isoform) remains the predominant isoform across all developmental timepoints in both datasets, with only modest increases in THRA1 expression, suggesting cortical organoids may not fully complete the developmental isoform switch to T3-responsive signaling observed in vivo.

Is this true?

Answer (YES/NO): NO